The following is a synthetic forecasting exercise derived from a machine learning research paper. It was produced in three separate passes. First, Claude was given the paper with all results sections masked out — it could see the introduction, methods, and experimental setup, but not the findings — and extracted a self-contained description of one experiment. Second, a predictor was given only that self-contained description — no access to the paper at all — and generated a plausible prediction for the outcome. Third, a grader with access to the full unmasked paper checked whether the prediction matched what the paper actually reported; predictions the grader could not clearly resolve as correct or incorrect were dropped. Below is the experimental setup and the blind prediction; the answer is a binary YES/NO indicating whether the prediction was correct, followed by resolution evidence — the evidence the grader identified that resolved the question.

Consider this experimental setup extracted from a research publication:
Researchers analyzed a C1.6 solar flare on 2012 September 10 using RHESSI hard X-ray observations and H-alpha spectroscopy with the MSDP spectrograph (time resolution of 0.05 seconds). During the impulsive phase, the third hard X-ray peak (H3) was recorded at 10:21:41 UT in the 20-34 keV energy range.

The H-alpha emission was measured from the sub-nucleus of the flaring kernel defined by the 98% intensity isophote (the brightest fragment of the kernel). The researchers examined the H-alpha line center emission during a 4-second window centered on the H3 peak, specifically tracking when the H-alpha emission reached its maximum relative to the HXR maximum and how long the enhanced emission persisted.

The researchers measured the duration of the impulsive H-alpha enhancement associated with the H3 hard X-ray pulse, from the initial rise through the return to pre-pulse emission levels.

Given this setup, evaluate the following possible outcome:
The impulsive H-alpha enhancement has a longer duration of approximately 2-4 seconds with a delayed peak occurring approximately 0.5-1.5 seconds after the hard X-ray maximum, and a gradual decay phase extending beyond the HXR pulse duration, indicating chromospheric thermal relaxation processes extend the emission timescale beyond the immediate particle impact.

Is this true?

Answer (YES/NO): YES